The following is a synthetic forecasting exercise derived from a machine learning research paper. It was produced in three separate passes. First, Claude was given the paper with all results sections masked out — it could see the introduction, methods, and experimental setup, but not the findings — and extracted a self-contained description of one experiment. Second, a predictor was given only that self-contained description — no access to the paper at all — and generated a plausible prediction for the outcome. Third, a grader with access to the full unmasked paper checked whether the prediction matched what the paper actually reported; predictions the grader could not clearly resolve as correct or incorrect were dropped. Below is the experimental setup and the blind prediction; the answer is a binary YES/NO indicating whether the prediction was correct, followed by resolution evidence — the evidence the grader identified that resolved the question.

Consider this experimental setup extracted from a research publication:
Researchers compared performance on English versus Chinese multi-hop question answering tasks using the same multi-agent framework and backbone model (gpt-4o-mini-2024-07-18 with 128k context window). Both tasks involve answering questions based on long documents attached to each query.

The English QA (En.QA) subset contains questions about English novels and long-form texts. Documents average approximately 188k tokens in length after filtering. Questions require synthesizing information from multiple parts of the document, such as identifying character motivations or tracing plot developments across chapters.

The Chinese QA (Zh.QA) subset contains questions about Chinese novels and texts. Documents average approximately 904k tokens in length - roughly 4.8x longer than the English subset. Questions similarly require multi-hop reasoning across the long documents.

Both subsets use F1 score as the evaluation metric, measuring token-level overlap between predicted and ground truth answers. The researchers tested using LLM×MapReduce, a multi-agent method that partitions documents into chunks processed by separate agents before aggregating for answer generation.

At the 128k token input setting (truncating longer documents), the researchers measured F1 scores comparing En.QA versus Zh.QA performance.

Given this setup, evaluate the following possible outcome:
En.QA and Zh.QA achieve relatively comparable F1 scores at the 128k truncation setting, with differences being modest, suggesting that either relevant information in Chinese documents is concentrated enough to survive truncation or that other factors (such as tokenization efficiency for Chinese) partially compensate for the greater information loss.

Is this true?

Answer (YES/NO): NO